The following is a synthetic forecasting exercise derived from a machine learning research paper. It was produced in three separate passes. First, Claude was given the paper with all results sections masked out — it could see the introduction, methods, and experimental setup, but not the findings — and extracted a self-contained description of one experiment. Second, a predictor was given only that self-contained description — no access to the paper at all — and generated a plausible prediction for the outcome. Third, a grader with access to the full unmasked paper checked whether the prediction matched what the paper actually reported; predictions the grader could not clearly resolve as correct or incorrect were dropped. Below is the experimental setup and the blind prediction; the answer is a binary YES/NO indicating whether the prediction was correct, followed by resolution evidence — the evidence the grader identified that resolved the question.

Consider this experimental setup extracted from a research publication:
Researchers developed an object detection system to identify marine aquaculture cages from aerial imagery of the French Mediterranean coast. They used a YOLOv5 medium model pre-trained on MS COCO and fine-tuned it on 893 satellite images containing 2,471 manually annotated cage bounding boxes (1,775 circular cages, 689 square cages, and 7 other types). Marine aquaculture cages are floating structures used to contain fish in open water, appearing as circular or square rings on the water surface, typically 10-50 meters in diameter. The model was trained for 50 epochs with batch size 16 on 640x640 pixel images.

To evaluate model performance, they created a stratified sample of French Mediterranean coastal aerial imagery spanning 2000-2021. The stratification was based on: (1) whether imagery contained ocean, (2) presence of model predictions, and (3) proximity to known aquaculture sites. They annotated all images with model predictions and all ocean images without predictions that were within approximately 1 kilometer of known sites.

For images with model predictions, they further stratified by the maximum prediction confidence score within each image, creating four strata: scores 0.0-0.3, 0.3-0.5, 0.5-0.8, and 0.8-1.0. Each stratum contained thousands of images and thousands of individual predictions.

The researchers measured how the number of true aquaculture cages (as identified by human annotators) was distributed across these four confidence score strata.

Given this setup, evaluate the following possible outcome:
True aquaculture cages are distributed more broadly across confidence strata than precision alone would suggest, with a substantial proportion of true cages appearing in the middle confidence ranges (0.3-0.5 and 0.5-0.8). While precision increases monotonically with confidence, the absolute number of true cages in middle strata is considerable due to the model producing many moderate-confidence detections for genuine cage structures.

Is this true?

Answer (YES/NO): NO